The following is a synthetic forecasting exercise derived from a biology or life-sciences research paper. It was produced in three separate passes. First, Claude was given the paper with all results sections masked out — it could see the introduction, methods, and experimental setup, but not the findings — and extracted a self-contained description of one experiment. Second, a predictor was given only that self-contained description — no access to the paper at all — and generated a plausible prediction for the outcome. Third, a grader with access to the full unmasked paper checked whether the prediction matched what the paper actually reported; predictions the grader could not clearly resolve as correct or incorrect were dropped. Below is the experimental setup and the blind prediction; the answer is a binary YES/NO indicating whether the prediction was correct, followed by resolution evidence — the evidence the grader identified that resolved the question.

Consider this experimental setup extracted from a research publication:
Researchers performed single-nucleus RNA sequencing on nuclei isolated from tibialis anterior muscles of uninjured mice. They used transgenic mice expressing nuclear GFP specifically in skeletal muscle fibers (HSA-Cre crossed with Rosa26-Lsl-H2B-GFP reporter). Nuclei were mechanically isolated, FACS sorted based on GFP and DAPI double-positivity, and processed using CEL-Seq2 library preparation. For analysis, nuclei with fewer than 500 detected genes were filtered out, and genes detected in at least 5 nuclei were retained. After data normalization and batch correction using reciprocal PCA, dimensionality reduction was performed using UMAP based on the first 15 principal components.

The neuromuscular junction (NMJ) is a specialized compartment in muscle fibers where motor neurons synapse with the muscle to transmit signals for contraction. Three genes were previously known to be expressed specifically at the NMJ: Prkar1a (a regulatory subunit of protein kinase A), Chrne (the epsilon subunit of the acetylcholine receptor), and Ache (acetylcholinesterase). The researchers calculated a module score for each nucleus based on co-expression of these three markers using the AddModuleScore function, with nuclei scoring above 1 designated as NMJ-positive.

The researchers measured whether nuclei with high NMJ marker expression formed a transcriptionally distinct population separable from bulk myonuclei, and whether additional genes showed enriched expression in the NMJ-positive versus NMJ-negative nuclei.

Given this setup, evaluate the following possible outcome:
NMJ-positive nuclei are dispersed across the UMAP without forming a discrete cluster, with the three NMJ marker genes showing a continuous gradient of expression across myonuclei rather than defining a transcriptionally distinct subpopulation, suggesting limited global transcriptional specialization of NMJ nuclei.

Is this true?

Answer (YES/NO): NO